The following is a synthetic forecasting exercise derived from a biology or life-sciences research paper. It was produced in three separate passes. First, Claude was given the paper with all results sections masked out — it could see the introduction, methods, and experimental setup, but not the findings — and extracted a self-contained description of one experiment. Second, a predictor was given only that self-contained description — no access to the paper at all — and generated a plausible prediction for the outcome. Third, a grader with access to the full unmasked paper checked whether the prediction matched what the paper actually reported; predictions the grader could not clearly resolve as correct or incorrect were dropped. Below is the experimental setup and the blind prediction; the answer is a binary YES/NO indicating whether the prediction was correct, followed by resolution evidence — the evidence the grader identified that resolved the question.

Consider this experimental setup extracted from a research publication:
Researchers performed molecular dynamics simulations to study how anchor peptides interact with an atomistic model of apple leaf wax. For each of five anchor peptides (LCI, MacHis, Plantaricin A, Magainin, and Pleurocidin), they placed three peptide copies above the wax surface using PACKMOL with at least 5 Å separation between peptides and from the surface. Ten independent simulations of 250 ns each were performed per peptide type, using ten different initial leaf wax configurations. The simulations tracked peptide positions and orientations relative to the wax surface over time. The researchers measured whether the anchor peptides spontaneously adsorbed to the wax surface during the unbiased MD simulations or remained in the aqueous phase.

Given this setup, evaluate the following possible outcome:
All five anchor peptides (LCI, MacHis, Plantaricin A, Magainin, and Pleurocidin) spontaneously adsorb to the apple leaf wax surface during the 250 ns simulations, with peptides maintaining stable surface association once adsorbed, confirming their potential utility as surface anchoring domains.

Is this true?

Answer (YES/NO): NO